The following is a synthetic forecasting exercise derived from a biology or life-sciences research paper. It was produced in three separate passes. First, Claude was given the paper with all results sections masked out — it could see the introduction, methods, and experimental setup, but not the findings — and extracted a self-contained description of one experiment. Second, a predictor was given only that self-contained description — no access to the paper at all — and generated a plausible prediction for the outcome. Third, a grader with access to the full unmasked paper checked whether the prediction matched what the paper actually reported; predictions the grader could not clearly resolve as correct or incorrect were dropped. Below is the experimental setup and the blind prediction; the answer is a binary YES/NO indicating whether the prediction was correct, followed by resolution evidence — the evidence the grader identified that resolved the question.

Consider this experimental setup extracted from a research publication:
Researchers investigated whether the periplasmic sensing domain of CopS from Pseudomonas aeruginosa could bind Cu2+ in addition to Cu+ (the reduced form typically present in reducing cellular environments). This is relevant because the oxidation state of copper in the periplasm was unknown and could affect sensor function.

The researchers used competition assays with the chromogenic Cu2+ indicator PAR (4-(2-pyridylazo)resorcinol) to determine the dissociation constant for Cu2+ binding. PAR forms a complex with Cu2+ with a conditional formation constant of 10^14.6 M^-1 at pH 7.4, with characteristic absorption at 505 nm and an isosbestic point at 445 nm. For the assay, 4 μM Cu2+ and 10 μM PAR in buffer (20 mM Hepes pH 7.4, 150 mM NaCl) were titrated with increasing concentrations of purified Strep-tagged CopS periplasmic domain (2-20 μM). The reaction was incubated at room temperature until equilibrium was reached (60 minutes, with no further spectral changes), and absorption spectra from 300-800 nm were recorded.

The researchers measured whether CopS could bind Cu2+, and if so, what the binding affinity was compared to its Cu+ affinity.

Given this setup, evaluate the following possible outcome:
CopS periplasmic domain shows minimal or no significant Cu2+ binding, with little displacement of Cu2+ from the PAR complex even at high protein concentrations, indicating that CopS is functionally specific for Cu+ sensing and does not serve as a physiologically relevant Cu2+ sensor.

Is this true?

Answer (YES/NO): NO